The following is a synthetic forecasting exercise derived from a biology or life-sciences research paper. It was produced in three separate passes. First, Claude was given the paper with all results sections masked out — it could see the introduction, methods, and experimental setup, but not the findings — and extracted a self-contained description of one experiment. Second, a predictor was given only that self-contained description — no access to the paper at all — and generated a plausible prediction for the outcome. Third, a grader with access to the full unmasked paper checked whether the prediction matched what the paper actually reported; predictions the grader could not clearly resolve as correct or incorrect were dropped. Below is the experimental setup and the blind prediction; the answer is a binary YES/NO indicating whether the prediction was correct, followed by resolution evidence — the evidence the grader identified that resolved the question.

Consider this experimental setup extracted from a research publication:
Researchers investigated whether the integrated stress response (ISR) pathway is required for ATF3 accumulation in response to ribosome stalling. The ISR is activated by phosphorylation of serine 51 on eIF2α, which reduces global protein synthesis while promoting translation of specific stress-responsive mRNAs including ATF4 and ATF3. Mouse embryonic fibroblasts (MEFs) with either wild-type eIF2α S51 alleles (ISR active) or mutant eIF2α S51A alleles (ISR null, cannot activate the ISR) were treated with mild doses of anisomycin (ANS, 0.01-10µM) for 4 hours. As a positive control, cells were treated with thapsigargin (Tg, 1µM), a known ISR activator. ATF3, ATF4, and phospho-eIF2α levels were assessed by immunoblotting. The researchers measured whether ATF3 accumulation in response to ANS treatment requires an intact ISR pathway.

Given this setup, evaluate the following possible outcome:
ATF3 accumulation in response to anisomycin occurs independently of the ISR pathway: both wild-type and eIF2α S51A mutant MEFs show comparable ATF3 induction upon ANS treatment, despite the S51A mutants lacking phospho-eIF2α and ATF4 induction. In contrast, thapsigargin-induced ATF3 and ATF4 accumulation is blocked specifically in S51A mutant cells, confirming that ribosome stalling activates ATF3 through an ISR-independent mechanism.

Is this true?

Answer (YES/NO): YES